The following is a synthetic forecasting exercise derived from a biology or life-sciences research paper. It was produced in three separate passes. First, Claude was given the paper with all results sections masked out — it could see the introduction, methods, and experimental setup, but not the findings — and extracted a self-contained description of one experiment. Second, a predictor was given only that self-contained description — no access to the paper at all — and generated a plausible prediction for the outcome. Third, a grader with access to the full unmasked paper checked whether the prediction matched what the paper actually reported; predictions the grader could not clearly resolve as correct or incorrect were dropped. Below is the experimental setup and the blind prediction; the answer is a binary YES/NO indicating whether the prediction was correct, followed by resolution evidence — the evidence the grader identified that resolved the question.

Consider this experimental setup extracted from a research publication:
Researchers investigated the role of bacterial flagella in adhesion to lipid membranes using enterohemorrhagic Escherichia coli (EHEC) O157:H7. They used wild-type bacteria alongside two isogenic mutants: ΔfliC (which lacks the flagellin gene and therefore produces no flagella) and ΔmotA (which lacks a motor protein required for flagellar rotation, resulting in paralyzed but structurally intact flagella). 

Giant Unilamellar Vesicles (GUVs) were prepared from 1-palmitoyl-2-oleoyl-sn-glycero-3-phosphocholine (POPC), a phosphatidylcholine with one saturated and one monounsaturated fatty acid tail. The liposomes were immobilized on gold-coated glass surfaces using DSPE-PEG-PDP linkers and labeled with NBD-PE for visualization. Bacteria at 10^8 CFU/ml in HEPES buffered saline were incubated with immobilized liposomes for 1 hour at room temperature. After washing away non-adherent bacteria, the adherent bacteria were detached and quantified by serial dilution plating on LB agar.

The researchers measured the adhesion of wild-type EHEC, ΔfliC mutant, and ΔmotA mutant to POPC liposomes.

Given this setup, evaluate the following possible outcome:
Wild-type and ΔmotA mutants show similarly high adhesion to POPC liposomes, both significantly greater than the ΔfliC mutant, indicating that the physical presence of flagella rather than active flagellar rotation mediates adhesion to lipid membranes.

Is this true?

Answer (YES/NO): NO